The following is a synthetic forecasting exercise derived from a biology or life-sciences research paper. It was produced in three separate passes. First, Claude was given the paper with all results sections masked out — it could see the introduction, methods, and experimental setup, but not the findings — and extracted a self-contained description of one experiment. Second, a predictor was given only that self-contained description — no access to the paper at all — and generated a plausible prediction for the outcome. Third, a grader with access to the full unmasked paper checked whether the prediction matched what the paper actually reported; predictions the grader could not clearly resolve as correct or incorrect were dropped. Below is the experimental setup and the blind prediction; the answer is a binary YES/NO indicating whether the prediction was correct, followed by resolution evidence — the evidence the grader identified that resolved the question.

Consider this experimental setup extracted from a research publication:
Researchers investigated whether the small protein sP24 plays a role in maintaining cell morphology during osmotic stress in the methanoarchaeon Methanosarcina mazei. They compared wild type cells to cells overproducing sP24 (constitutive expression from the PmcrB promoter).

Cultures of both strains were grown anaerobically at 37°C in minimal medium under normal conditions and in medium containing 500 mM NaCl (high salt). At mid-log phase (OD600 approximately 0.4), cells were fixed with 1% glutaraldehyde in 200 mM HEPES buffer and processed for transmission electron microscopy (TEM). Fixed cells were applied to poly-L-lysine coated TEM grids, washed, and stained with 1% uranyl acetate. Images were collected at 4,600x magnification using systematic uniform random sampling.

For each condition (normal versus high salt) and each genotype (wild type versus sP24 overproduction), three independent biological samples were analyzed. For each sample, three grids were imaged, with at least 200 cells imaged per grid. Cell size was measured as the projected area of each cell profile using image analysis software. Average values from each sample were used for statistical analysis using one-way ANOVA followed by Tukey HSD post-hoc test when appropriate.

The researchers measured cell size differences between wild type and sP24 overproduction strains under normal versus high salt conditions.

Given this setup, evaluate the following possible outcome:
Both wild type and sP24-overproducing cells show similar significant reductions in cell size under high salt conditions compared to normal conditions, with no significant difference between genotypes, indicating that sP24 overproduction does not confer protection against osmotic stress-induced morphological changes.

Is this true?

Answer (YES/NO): NO